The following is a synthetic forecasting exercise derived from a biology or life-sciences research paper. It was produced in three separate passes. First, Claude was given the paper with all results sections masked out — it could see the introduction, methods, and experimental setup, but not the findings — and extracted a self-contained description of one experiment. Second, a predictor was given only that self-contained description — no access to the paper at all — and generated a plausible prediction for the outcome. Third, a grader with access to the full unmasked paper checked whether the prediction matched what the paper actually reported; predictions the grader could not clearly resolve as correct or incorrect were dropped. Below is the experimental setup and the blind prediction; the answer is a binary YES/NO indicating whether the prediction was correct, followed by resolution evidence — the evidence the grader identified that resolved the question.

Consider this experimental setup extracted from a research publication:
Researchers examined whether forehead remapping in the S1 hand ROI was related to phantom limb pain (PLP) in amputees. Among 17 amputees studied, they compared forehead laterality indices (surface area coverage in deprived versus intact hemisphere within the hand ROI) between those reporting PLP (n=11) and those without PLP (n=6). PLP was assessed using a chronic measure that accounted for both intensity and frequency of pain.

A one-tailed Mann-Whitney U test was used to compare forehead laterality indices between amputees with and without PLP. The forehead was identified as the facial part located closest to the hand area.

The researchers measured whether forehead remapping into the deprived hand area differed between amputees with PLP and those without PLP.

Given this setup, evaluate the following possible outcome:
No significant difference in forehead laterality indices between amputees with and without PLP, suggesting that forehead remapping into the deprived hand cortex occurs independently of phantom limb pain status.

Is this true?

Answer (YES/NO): NO